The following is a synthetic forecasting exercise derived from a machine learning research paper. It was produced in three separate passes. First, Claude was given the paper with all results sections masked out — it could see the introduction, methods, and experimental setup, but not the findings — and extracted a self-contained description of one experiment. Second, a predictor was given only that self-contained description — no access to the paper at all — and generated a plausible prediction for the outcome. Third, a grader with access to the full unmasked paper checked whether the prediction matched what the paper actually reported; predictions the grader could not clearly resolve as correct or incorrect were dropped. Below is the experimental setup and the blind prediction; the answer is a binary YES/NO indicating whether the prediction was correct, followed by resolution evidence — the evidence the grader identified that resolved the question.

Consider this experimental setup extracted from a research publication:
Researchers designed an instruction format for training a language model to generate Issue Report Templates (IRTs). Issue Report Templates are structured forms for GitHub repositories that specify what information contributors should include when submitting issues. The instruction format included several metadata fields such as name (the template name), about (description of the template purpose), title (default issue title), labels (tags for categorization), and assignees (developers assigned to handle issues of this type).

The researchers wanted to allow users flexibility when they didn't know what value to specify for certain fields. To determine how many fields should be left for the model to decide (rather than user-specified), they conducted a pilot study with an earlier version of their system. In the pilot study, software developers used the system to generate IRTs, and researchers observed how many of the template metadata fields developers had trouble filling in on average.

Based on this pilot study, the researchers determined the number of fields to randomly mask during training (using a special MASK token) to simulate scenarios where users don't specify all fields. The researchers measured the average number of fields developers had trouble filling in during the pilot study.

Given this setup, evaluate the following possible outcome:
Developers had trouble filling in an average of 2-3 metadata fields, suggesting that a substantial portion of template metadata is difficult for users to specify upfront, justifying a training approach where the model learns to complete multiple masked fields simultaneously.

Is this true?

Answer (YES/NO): NO